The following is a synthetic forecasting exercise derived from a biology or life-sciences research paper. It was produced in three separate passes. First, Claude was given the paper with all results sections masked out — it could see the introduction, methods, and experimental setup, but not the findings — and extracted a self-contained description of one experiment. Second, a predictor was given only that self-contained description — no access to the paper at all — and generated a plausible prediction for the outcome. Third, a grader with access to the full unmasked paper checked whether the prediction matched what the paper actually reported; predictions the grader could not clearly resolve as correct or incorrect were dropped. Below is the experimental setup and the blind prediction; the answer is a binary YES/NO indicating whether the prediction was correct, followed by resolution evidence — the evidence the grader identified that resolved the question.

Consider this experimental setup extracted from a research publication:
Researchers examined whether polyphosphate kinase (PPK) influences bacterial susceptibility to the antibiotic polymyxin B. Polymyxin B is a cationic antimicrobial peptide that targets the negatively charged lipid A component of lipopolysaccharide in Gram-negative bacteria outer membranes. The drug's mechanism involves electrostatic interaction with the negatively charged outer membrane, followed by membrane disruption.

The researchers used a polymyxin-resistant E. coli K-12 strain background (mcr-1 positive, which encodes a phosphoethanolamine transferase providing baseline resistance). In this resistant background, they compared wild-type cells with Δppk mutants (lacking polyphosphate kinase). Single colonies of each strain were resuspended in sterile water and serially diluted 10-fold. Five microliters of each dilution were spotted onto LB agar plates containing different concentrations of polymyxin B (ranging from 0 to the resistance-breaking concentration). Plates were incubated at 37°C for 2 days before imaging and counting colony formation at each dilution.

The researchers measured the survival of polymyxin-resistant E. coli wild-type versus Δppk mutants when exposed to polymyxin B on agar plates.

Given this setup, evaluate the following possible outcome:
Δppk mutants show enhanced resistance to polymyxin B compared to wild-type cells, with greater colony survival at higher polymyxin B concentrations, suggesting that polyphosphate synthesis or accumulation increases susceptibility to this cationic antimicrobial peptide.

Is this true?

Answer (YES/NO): NO